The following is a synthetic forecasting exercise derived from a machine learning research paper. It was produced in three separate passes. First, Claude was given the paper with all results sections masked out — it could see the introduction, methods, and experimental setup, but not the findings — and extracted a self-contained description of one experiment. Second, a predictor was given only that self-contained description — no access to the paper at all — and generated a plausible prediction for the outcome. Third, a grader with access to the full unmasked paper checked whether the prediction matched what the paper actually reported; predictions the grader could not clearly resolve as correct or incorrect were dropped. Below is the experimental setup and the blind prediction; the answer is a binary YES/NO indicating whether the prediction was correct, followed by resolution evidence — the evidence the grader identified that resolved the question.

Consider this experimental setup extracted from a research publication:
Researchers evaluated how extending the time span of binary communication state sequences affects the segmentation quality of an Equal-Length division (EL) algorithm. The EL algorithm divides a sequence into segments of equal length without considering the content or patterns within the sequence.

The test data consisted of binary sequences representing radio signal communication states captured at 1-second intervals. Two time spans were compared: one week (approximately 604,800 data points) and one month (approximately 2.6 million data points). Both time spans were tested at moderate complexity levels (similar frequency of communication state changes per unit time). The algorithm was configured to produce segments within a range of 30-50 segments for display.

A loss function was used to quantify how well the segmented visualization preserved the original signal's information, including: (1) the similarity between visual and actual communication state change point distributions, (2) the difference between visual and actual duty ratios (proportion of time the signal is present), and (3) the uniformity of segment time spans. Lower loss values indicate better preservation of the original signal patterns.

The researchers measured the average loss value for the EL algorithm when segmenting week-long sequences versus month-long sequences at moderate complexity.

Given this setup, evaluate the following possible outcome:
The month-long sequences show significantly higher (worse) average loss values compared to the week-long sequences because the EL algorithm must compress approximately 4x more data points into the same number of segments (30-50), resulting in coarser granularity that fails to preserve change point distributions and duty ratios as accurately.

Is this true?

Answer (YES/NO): YES